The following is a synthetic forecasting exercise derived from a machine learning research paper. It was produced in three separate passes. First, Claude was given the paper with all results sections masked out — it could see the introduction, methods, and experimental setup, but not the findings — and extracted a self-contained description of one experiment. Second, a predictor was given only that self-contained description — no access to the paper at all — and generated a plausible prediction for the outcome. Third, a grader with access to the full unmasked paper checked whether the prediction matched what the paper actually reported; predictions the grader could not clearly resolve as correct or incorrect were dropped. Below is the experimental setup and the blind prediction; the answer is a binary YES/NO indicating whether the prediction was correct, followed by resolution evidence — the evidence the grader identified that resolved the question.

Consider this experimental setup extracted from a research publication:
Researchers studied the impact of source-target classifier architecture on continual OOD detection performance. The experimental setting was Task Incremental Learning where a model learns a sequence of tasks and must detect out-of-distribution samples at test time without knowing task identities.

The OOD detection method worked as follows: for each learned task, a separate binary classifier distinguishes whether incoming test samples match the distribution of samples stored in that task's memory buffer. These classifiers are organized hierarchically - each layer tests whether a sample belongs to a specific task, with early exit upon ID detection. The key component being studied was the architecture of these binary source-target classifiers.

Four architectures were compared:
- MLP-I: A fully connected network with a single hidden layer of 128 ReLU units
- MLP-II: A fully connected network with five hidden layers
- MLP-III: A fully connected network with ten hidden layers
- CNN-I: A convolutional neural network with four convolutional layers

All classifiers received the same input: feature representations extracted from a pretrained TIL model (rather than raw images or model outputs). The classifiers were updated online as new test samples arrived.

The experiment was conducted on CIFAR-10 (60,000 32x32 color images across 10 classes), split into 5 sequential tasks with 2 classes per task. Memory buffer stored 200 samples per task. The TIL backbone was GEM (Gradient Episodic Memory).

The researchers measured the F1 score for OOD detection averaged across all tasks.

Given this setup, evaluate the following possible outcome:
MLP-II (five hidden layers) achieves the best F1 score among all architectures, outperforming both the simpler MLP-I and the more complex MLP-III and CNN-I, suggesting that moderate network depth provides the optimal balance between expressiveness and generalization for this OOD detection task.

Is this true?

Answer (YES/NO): NO